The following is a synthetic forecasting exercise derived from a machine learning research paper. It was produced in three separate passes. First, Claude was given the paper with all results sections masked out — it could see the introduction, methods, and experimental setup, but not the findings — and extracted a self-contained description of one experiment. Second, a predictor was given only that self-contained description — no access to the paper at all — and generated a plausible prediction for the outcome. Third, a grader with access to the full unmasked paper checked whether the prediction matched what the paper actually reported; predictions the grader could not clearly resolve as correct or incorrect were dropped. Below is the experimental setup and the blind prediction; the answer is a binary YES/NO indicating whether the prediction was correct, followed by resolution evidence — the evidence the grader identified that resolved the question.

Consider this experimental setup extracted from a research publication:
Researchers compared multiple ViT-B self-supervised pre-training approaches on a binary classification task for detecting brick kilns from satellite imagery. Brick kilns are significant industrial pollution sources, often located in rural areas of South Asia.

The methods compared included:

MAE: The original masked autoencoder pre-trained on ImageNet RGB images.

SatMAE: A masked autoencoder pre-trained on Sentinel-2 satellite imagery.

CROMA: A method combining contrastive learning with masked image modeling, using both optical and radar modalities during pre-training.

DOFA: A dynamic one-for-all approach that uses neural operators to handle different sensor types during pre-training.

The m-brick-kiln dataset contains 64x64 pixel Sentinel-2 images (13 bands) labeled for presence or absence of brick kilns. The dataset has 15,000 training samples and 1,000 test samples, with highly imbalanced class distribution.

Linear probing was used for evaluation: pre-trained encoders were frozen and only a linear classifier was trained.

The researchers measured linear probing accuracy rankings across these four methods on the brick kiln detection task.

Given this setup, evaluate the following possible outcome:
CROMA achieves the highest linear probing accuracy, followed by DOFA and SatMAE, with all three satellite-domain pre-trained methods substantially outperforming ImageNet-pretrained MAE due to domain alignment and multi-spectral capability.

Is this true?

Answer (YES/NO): NO